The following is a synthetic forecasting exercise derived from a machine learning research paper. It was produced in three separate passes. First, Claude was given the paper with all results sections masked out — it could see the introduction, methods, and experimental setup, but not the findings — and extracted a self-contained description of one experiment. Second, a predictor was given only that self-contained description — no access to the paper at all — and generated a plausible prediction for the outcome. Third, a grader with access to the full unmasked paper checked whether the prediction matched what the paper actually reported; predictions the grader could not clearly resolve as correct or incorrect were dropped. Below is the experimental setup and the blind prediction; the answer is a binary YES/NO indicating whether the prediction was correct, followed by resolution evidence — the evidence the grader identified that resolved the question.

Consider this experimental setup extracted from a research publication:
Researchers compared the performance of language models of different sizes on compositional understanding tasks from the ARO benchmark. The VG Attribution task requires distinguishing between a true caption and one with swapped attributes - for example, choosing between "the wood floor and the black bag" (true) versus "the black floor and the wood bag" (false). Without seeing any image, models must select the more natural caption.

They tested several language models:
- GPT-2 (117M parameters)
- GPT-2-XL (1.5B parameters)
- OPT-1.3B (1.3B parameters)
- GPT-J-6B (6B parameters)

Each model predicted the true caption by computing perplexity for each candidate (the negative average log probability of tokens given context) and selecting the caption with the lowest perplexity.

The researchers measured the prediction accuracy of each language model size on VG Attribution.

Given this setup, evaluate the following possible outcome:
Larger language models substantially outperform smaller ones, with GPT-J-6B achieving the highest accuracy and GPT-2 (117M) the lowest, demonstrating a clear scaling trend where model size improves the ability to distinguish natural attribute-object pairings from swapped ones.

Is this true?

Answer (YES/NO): YES